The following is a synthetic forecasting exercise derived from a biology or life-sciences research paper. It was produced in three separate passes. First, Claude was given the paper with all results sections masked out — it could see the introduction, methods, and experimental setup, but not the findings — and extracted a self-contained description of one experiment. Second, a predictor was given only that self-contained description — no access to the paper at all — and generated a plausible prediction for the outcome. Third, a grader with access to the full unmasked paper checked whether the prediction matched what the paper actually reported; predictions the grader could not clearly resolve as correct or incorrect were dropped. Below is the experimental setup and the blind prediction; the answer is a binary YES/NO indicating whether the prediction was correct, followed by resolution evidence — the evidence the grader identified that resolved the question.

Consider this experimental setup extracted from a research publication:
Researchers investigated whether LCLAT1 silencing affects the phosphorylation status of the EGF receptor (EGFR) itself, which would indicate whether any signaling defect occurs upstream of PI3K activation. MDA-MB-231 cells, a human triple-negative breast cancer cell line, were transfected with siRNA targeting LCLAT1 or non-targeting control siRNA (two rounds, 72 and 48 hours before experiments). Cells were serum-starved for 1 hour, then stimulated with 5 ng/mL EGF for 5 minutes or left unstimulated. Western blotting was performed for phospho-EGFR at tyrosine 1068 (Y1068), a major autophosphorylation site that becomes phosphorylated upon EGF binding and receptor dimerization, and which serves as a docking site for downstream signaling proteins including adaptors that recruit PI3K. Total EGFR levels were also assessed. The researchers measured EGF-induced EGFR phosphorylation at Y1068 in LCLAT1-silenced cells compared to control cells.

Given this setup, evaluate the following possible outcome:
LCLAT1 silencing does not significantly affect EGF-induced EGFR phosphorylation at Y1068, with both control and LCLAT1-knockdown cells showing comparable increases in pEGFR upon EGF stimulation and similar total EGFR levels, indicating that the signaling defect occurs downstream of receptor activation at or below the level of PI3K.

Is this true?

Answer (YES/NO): YES